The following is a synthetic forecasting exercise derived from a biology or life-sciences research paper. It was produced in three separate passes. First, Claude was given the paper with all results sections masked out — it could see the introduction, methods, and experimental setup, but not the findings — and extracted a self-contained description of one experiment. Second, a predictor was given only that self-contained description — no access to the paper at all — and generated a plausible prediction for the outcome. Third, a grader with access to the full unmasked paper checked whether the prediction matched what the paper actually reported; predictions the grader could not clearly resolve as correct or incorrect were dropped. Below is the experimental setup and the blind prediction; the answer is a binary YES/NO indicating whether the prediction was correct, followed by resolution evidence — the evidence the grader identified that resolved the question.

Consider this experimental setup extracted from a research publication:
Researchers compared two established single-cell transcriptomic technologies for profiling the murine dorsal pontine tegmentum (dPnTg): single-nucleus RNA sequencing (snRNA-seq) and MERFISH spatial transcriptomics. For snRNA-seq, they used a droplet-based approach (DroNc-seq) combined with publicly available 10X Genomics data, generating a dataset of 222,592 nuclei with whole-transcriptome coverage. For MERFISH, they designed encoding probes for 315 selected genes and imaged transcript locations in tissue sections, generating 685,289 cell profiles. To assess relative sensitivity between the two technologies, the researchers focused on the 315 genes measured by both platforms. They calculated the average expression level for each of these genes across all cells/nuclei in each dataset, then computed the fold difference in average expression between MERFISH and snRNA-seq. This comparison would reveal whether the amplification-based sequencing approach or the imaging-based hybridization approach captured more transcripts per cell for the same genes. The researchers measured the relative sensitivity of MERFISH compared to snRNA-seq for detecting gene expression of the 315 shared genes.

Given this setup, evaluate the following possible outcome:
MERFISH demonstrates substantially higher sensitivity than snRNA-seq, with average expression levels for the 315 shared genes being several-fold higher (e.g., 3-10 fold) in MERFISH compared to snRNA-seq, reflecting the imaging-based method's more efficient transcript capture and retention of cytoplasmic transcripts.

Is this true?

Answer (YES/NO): NO